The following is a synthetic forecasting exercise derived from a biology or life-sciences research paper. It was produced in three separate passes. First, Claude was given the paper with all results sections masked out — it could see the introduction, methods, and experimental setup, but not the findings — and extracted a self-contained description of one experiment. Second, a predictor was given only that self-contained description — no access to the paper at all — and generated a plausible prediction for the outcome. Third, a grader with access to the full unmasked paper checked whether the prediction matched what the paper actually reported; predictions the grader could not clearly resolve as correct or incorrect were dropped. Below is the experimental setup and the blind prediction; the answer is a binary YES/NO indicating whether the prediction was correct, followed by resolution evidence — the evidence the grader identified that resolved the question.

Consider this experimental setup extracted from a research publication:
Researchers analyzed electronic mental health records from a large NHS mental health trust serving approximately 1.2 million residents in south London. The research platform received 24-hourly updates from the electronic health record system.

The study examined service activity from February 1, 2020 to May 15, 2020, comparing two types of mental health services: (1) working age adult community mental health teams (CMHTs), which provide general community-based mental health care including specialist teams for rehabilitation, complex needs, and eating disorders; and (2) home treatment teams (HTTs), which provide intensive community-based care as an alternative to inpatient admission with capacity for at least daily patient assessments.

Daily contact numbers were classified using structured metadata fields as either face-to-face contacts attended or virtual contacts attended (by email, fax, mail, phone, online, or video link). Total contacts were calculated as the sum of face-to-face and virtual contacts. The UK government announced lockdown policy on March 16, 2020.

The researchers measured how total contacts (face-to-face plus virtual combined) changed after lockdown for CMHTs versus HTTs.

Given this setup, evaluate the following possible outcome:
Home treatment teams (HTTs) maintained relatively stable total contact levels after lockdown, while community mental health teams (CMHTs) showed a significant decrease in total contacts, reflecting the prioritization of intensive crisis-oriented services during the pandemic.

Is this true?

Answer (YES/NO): NO